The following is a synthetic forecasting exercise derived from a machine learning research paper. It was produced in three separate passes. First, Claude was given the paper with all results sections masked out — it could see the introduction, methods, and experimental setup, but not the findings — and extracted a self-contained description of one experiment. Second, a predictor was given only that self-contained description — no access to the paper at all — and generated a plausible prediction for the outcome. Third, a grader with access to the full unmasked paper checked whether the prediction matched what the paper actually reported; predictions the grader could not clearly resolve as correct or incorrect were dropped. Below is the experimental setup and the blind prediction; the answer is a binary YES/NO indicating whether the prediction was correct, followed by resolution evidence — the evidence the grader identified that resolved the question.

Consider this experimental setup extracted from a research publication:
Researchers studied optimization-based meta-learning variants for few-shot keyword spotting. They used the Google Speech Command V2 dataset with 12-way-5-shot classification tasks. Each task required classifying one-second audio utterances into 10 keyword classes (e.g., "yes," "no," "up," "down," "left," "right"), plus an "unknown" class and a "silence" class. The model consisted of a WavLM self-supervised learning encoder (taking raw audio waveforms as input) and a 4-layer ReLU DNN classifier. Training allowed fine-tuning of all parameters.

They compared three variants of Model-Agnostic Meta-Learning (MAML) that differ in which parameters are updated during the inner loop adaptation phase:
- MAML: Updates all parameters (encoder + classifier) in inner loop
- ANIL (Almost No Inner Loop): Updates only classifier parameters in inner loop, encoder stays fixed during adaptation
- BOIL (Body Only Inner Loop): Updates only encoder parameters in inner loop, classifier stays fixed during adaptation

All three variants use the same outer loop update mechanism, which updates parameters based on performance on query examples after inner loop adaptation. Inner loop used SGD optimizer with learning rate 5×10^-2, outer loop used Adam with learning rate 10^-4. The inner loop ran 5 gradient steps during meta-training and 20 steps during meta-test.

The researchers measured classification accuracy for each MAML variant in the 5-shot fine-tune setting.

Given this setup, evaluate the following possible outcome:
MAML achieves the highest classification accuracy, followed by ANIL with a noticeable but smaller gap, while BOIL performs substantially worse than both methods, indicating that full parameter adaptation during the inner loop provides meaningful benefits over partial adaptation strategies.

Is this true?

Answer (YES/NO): NO